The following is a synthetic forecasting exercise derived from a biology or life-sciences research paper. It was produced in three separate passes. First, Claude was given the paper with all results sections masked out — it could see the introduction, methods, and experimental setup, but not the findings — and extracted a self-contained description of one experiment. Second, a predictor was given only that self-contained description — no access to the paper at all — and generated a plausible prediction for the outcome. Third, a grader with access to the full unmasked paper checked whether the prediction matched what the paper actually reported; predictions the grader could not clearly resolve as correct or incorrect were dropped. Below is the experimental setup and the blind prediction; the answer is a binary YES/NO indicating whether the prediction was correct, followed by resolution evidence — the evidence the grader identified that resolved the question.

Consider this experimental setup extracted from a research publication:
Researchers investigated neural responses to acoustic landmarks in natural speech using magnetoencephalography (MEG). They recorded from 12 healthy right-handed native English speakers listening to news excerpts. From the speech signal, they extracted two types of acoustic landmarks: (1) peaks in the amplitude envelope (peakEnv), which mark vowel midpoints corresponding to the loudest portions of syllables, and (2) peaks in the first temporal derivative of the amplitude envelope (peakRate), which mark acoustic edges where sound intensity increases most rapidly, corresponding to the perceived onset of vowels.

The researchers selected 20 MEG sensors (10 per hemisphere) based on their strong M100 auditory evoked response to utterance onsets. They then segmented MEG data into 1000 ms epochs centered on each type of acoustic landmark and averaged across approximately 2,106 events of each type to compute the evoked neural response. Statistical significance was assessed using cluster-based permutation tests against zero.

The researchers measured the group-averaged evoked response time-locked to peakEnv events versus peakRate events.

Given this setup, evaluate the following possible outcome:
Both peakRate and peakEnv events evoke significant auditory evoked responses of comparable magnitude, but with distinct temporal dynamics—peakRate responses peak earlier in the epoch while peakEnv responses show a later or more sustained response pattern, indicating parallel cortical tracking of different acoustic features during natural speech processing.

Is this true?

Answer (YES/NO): NO